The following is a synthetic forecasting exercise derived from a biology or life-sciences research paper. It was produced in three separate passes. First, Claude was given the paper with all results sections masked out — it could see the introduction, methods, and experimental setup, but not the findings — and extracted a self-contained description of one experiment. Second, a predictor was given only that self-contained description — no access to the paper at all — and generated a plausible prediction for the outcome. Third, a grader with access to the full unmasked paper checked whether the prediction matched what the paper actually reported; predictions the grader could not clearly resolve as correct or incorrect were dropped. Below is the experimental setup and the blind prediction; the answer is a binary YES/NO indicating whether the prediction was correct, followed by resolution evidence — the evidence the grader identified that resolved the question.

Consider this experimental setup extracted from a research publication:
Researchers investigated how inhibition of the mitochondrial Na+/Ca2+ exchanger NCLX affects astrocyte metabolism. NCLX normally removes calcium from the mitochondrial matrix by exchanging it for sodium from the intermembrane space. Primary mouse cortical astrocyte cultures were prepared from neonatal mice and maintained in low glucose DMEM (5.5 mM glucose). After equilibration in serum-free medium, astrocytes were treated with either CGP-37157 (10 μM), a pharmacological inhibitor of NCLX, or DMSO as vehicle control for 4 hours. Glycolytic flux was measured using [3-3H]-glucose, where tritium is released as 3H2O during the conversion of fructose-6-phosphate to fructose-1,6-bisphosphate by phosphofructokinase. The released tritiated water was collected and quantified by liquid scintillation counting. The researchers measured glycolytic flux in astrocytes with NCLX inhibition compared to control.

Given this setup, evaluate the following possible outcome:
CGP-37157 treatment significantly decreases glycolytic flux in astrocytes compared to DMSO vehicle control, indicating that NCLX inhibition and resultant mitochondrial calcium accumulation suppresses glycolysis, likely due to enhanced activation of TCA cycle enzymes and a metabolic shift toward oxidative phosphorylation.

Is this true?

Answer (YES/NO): NO